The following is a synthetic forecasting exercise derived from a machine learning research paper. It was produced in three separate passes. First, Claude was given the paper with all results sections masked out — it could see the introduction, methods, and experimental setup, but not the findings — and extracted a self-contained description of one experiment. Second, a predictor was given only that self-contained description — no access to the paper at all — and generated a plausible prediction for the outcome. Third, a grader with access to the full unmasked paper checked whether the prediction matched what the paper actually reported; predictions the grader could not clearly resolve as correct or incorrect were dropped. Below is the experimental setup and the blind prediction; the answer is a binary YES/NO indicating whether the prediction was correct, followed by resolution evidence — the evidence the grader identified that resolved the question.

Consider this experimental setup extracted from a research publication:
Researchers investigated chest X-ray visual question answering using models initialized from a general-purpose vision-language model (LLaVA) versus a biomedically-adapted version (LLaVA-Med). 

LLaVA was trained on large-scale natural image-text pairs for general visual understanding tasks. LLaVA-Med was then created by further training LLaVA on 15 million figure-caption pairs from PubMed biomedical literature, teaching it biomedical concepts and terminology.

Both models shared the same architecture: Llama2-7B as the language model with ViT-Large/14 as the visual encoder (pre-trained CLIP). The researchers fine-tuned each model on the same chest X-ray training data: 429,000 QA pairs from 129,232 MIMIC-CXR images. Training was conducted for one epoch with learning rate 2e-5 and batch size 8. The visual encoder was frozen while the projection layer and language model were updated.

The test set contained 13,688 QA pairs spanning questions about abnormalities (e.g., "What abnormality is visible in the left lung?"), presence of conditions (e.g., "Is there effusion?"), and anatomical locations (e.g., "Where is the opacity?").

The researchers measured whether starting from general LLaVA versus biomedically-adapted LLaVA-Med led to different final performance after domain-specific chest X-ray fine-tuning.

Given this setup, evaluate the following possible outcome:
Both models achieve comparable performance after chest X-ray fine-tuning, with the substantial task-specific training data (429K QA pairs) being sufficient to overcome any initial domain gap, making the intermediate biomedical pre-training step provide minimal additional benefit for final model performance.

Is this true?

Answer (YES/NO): YES